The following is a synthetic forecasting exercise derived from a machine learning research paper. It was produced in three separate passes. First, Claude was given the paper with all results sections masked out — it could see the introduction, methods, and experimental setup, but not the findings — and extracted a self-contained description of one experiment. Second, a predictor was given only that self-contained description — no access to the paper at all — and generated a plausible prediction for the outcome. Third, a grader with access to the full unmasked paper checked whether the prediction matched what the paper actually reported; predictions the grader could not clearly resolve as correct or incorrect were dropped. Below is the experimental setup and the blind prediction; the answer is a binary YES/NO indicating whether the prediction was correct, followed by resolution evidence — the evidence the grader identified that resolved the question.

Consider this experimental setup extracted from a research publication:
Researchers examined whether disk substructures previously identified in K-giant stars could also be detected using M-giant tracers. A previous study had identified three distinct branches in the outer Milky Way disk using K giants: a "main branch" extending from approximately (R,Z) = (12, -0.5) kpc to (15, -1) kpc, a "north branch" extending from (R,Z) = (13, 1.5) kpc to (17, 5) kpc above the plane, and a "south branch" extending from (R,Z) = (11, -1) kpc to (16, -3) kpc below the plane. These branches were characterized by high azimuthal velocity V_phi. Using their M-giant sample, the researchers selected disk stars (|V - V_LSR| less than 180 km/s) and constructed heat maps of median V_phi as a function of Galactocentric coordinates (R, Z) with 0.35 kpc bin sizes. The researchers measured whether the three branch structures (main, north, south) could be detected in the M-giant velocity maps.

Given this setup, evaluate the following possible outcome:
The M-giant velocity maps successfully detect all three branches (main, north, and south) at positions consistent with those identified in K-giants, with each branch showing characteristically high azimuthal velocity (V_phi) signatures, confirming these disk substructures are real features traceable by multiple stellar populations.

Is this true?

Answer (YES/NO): YES